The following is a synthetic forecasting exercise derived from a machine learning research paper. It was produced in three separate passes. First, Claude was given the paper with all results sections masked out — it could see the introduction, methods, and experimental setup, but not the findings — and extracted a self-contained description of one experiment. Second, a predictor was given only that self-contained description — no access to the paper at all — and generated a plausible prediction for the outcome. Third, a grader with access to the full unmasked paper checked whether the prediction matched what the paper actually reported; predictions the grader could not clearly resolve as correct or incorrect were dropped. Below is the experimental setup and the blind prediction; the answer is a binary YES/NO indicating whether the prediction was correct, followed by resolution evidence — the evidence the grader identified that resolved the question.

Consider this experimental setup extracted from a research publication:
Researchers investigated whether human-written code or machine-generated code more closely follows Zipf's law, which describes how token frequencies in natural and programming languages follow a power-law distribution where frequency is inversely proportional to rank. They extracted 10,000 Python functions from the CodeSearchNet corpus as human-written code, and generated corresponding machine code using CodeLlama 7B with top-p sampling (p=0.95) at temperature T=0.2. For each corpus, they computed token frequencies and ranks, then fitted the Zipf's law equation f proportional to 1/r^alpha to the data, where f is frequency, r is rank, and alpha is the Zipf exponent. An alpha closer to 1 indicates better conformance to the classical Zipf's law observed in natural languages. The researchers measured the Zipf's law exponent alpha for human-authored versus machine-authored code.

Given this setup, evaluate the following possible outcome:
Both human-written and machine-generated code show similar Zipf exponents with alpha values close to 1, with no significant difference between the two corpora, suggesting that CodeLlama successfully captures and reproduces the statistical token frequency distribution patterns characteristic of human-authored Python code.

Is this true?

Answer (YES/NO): NO